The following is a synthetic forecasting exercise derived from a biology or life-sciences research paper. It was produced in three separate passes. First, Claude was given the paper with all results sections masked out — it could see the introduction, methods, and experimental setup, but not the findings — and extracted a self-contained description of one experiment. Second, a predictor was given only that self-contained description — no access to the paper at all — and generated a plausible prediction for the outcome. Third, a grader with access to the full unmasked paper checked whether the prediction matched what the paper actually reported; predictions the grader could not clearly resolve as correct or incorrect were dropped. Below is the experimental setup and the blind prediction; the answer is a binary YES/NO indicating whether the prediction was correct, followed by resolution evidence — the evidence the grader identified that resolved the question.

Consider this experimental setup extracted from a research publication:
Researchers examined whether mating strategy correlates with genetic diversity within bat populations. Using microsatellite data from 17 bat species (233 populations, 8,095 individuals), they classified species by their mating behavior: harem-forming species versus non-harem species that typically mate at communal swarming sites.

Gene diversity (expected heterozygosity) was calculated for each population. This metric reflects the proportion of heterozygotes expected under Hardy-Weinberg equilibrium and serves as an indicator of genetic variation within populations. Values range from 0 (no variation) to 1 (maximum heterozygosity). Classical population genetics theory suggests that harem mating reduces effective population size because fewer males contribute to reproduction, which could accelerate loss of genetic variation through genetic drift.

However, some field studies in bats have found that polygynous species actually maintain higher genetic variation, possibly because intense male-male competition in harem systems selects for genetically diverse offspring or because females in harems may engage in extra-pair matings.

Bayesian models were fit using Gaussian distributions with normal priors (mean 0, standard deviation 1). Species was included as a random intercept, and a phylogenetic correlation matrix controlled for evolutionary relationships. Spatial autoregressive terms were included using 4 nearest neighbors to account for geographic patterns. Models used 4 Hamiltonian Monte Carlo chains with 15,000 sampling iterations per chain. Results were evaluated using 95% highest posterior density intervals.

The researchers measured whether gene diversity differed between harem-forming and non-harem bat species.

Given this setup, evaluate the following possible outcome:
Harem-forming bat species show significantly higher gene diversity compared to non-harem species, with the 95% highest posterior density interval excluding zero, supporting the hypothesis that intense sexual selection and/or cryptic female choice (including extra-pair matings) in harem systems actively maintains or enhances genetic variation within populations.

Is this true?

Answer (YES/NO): NO